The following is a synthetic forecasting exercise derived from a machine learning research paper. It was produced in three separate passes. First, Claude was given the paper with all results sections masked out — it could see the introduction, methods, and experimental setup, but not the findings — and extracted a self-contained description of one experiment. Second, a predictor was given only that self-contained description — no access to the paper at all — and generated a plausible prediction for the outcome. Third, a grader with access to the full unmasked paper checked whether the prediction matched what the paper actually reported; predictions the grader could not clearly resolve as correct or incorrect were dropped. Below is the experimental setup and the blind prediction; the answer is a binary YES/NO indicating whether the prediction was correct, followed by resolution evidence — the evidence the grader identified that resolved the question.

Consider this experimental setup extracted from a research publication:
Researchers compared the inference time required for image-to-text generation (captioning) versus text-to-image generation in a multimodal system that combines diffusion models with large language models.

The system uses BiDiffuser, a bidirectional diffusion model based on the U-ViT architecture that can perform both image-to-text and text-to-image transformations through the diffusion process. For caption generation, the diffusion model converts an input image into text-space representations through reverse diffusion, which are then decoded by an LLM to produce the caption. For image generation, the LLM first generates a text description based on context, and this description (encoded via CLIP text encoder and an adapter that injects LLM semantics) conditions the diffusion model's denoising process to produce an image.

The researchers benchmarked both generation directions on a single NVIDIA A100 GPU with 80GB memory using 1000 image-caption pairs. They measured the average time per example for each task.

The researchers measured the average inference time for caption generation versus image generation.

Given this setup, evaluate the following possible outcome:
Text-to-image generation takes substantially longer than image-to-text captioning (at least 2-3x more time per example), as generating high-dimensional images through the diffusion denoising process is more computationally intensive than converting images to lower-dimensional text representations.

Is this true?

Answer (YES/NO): NO